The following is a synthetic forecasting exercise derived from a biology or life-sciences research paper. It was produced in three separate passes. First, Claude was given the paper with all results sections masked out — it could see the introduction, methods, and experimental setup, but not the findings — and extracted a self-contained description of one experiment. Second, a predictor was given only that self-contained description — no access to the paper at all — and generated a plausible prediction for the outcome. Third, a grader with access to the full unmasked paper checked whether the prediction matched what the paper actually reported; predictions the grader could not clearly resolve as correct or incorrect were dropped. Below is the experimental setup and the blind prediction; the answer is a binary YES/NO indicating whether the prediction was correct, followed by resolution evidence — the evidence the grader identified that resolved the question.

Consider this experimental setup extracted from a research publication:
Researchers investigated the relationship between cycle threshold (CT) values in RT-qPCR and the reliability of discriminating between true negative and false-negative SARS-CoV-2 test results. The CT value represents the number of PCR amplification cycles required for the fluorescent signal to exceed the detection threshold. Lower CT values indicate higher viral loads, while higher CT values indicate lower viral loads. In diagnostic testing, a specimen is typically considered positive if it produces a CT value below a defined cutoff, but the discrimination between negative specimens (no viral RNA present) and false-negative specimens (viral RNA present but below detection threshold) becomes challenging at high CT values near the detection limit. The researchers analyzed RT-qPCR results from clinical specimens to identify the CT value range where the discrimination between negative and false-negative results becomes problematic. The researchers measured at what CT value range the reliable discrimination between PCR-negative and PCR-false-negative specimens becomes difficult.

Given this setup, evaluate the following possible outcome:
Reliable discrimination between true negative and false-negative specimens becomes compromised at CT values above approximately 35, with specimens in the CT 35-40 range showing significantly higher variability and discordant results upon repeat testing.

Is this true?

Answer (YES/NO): NO